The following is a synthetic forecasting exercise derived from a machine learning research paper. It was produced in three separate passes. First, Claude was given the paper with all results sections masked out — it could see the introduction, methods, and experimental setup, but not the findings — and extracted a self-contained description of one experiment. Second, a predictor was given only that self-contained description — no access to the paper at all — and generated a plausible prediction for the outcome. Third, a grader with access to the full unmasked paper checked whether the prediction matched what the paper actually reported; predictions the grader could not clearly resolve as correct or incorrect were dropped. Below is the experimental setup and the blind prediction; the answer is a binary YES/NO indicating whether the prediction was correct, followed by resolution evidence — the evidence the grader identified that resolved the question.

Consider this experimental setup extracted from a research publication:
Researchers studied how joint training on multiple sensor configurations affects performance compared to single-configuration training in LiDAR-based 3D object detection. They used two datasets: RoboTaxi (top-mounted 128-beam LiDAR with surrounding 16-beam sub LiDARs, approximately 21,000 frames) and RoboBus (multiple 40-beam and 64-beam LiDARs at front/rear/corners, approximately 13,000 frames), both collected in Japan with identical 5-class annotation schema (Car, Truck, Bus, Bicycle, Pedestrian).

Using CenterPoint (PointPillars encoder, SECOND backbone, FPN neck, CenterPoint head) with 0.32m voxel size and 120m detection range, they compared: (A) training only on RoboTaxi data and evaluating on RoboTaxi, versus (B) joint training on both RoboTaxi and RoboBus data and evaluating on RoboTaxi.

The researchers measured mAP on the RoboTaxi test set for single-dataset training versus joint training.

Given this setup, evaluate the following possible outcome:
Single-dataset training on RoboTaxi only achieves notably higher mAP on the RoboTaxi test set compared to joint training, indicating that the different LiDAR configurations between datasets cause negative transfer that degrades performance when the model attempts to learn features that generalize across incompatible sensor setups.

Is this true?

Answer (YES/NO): NO